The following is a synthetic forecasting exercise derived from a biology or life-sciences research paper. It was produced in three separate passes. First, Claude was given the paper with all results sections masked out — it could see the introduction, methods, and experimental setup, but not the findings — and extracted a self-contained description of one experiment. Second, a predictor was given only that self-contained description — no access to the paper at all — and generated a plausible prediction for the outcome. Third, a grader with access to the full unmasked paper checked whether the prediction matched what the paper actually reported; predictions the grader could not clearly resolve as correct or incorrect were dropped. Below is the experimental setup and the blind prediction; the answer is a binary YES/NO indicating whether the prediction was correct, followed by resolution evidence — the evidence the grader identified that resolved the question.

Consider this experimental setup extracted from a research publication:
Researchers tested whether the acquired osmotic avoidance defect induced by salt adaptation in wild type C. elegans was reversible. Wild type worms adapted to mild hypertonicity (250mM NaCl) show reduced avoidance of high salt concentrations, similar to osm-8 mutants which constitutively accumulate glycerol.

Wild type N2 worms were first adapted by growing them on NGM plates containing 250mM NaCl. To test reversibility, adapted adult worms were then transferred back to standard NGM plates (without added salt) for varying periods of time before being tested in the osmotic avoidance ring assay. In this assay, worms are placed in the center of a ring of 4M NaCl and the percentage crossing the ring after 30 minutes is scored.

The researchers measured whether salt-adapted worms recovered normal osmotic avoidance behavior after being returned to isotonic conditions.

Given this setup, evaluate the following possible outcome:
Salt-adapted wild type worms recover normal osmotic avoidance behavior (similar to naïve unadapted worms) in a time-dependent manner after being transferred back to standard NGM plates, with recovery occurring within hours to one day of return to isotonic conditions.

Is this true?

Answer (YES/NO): YES